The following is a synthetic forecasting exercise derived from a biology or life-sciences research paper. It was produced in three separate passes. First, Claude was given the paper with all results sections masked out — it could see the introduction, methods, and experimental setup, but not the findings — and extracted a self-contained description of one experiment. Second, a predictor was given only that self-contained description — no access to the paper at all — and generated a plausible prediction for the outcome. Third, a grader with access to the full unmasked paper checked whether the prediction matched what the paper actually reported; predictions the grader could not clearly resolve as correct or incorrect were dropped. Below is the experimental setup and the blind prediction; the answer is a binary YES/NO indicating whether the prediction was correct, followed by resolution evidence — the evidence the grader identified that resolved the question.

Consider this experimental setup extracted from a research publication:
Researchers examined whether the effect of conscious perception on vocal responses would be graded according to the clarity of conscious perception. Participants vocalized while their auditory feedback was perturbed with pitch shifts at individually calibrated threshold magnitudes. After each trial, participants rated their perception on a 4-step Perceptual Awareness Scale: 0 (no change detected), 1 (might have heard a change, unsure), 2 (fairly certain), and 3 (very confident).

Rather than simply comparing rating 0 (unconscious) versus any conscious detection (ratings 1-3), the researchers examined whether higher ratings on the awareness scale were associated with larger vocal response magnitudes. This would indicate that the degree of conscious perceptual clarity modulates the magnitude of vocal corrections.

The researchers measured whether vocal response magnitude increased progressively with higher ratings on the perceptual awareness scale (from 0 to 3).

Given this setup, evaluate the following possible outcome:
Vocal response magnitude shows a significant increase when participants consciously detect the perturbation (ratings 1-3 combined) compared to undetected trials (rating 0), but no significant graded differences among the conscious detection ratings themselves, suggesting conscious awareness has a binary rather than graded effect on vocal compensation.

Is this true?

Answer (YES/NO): NO